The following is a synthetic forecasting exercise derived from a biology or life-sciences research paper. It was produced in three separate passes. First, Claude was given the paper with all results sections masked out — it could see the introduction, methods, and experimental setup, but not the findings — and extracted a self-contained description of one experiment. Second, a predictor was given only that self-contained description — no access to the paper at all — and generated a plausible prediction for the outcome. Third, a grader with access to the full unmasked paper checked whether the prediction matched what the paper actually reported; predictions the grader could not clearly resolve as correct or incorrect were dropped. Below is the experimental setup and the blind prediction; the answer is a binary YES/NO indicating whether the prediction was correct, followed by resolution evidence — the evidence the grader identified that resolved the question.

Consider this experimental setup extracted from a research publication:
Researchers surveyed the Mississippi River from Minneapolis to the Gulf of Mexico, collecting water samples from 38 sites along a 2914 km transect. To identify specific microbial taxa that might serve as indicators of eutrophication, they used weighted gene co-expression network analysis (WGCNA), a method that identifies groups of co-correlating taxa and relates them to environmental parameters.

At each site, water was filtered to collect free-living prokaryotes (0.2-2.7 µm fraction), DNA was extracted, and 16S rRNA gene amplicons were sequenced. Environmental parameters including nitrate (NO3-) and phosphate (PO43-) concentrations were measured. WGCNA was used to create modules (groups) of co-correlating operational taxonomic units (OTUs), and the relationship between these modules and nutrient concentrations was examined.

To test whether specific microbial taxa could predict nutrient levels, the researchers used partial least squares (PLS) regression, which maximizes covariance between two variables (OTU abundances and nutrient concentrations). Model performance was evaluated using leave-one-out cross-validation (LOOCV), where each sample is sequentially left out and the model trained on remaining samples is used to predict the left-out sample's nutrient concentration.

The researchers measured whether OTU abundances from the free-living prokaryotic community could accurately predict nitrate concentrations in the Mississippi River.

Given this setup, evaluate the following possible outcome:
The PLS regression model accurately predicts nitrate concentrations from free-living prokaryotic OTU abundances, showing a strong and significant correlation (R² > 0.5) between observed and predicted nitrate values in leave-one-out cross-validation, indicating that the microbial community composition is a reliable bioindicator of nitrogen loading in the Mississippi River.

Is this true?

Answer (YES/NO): NO